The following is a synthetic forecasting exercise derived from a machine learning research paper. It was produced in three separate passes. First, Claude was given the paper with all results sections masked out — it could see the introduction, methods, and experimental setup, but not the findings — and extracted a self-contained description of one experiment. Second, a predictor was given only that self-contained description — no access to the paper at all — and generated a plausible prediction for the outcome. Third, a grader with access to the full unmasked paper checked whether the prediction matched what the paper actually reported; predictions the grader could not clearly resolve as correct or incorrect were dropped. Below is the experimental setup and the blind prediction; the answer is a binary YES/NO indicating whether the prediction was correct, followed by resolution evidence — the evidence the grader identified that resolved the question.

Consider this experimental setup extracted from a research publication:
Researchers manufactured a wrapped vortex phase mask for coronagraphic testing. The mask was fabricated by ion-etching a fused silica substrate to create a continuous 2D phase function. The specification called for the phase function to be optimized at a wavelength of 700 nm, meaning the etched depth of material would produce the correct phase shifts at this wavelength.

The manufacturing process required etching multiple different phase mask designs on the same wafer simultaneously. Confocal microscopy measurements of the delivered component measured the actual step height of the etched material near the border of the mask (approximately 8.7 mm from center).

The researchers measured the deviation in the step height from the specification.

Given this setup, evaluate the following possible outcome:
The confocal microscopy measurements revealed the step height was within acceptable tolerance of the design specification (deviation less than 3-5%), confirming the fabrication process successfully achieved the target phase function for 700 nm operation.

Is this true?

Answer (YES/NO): NO